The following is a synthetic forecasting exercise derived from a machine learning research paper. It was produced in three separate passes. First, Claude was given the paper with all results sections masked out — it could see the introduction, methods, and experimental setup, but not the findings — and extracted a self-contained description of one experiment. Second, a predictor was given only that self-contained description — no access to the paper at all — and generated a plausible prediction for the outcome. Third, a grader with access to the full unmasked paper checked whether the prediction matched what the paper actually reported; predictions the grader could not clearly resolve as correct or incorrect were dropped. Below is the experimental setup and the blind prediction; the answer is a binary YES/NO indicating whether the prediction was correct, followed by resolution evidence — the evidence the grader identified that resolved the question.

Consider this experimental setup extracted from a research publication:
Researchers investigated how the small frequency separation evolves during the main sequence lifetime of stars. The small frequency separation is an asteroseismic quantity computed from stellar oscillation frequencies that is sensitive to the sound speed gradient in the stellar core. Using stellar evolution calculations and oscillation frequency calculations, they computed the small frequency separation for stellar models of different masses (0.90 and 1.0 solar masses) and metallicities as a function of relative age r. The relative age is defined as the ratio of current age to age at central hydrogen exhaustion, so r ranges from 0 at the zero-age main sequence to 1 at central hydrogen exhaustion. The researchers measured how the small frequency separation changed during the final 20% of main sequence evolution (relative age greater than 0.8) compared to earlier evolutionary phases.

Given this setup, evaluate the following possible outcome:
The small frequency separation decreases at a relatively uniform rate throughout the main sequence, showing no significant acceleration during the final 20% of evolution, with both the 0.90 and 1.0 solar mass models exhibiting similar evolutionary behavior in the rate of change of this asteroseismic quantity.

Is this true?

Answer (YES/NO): NO